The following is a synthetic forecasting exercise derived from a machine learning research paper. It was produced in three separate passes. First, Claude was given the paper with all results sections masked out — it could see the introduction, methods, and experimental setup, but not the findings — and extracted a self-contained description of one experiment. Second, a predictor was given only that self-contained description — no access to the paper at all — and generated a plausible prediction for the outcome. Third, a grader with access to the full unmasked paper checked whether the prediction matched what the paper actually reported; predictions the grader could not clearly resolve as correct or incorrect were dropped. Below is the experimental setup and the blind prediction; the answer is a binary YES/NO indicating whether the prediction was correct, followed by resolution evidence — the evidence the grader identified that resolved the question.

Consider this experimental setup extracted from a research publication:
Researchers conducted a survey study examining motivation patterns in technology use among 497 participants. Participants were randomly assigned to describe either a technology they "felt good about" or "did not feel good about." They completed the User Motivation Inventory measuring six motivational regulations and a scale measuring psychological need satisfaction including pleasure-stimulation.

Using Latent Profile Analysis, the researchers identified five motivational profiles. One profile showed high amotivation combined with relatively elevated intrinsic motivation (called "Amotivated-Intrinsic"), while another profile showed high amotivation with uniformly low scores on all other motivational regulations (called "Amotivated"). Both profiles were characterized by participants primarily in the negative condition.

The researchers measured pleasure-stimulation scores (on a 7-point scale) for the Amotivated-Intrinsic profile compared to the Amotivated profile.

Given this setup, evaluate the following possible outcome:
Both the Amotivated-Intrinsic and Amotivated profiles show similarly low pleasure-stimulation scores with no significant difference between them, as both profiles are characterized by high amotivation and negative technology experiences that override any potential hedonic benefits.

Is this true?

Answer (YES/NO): NO